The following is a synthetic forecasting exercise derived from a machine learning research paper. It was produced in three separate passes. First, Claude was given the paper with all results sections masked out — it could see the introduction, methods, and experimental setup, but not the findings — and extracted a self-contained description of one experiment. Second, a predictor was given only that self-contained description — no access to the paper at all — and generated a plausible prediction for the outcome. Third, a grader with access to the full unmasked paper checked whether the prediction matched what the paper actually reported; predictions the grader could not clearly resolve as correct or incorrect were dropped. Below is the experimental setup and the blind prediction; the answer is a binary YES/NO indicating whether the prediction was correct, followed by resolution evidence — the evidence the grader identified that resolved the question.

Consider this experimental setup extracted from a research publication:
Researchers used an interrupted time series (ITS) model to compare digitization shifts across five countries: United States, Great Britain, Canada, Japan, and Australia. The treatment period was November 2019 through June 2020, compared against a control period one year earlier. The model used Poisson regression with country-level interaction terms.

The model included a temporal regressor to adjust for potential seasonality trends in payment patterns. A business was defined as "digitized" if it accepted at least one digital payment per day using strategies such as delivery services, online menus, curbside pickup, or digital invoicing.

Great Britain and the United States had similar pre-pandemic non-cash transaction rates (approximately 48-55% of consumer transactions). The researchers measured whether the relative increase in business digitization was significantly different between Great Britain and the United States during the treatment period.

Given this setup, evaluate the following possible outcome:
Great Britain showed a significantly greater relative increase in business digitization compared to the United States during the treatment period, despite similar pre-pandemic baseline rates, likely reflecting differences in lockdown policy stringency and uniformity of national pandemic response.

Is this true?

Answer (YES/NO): NO